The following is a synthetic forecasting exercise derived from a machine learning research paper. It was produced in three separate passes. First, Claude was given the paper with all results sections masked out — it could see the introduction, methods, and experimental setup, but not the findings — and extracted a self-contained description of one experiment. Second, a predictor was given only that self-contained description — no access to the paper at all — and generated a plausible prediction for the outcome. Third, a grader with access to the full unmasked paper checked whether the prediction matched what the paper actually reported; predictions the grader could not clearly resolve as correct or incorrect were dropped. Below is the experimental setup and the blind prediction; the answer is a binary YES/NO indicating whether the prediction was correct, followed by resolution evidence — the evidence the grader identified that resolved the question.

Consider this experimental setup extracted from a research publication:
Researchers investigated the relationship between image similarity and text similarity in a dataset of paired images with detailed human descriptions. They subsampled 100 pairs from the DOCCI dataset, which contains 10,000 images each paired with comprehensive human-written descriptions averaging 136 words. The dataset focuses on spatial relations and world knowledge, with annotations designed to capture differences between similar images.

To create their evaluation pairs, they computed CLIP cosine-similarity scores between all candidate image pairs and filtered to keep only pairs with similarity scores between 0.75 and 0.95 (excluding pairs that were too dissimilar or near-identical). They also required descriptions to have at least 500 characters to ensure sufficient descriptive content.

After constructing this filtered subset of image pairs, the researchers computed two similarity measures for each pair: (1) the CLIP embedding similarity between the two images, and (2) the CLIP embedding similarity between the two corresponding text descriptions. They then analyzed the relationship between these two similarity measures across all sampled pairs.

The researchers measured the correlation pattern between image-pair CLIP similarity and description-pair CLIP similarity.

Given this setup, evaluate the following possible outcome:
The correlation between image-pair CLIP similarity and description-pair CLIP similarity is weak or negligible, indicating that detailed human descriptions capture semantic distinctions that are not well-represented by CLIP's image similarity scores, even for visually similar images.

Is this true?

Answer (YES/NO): NO